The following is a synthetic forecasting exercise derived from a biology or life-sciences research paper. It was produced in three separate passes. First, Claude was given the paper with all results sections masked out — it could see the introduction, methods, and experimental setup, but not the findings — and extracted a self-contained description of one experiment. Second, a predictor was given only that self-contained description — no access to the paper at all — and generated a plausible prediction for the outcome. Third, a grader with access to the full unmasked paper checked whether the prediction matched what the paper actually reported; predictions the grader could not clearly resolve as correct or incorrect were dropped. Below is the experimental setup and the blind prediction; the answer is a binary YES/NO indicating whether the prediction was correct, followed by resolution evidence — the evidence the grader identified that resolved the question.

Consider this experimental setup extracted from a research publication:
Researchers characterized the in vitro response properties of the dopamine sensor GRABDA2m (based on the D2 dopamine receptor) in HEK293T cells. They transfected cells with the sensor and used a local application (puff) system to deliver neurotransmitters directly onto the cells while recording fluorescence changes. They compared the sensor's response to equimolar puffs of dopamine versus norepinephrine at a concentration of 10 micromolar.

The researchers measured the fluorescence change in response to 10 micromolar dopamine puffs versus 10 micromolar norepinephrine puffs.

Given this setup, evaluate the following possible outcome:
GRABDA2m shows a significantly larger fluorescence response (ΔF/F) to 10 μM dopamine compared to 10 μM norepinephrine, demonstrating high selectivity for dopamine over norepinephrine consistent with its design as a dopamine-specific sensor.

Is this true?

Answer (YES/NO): NO